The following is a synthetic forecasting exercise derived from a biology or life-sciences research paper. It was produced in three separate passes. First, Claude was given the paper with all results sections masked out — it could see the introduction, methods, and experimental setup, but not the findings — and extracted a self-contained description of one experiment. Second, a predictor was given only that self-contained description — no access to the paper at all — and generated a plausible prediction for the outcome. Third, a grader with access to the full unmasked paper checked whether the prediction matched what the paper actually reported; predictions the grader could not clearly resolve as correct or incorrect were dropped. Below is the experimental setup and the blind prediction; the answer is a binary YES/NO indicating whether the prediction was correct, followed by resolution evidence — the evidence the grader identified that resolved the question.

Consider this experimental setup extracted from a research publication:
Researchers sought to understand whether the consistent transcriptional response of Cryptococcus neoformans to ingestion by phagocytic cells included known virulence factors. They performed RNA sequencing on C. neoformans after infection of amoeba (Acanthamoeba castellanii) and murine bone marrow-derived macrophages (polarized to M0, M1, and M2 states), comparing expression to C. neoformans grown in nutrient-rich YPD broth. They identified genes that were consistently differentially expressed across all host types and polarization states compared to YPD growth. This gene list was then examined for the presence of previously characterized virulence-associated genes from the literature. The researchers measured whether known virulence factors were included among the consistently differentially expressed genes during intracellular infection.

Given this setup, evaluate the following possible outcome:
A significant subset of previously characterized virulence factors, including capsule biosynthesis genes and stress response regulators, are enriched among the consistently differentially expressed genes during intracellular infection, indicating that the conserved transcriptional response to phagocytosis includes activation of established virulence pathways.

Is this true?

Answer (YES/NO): YES